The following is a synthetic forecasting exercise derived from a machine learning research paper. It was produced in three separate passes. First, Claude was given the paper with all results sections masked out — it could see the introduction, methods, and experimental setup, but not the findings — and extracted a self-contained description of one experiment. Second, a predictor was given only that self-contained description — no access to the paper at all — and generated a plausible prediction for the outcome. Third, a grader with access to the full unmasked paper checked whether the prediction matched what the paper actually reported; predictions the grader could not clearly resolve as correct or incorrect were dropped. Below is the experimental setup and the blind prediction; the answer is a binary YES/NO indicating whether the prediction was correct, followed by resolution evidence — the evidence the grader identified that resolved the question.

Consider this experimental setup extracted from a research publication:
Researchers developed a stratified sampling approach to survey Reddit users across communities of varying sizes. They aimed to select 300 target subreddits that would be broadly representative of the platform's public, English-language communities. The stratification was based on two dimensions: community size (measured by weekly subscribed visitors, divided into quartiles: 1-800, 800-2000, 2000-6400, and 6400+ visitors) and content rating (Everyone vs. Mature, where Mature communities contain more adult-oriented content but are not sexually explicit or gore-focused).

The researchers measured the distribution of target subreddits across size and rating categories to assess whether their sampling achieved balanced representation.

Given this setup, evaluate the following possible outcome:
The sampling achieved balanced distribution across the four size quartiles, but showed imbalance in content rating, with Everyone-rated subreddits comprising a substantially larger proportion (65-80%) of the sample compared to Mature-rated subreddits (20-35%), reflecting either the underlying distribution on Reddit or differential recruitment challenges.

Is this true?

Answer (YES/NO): NO